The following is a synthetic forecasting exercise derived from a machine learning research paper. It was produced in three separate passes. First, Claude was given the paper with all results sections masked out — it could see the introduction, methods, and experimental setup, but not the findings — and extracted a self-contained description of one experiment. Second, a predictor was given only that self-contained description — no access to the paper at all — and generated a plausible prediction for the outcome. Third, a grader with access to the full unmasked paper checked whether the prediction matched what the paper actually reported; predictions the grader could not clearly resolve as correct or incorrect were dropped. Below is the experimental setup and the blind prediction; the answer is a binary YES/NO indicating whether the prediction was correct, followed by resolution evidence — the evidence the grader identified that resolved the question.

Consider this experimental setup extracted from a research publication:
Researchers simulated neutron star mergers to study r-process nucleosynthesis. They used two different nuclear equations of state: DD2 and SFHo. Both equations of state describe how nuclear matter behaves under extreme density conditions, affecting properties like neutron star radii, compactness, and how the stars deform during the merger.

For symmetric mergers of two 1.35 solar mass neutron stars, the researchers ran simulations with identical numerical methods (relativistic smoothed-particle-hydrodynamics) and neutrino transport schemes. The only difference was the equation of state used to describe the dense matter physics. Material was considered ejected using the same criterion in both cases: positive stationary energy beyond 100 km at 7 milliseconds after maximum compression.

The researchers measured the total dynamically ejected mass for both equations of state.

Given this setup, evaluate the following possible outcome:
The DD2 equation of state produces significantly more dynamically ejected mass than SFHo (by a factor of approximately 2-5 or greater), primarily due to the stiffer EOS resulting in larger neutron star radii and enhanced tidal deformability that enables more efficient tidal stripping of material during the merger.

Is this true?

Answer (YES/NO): NO